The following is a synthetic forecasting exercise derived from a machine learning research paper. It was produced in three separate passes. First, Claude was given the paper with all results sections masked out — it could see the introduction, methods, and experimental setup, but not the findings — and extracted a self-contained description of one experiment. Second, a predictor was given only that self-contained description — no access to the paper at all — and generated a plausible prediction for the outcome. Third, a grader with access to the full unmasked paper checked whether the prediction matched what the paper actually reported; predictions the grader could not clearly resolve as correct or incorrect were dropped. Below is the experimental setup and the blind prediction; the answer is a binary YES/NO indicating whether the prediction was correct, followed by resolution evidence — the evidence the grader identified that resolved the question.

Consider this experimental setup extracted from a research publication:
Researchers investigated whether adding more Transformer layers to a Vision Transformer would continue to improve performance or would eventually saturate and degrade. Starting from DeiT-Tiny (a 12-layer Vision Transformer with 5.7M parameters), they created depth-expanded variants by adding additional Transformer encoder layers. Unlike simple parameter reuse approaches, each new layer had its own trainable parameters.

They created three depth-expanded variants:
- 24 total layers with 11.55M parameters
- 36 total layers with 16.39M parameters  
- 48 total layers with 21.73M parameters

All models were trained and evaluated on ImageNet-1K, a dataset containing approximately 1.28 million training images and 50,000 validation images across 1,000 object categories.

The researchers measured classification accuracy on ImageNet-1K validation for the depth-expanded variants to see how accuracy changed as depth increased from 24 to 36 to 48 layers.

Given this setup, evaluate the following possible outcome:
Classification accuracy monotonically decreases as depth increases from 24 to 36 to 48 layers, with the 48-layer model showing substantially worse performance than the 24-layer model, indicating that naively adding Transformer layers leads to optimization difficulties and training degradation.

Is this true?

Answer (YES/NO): YES